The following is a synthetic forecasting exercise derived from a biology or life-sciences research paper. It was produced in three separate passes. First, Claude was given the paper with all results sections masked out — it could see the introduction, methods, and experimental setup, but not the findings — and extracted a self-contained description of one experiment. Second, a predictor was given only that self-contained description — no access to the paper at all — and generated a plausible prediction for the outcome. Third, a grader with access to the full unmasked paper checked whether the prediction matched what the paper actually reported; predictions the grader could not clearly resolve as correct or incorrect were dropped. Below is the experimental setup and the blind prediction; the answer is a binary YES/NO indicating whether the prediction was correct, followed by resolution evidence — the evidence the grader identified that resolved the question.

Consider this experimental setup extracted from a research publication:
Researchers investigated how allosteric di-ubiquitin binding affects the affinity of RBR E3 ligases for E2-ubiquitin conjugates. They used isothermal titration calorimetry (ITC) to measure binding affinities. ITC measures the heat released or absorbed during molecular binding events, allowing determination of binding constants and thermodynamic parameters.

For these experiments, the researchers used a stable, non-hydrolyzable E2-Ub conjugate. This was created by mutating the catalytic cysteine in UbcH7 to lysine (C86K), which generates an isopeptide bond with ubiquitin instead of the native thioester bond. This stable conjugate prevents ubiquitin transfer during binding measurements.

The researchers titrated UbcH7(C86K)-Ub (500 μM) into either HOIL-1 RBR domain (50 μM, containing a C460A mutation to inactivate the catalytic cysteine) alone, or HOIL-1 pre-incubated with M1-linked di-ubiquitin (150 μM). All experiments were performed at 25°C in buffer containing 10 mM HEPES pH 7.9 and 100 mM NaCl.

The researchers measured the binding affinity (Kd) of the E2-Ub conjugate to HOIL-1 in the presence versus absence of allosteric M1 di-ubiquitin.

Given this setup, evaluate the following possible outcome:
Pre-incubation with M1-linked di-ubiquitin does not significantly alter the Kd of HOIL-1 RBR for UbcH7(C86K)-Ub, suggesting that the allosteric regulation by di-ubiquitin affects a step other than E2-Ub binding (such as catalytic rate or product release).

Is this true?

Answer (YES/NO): NO